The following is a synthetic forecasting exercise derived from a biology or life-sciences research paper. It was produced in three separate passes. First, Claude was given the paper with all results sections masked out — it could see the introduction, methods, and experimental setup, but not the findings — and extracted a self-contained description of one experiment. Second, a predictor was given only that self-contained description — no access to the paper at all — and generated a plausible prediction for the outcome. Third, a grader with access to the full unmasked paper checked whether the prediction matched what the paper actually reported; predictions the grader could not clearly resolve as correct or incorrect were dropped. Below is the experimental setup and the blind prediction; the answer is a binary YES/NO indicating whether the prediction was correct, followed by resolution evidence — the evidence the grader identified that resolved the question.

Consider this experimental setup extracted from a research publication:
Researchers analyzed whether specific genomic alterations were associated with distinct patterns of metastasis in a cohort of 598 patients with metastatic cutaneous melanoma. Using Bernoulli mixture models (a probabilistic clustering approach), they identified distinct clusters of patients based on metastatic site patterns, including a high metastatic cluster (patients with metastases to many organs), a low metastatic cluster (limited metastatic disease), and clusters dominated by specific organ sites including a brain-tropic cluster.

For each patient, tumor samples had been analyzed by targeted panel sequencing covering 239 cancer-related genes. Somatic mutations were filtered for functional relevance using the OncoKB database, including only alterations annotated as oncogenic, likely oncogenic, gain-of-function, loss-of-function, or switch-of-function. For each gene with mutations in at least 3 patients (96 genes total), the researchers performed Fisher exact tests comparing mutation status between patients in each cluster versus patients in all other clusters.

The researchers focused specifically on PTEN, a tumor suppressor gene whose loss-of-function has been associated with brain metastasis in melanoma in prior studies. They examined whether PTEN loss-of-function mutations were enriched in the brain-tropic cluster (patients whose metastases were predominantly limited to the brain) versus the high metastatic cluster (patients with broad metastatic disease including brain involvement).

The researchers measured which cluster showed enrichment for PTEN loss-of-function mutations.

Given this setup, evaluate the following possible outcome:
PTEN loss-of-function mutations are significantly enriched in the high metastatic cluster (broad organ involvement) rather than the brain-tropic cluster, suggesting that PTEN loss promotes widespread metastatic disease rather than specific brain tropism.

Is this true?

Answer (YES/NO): YES